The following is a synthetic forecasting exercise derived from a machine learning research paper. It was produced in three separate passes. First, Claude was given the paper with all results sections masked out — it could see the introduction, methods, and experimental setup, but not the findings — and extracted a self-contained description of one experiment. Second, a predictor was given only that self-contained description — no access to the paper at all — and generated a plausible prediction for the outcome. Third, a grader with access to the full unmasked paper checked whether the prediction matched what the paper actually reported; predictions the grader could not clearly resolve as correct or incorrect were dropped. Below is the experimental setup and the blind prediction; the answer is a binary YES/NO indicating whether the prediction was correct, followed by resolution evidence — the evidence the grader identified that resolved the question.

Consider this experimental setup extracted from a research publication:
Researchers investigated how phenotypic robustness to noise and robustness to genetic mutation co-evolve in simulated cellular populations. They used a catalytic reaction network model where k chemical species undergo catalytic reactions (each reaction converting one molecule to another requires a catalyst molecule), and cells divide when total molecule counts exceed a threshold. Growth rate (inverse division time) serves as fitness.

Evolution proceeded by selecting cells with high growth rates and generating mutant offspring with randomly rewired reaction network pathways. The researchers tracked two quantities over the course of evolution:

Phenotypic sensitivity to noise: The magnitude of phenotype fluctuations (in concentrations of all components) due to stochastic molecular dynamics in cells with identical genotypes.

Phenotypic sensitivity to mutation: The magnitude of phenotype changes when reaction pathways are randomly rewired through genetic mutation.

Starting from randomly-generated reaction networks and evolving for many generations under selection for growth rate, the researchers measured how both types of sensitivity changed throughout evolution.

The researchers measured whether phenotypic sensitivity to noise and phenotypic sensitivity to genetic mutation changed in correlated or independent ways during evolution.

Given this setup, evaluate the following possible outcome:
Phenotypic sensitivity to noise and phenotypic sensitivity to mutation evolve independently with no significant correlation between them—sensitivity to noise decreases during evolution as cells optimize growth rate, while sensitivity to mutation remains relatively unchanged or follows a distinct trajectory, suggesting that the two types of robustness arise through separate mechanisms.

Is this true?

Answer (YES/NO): NO